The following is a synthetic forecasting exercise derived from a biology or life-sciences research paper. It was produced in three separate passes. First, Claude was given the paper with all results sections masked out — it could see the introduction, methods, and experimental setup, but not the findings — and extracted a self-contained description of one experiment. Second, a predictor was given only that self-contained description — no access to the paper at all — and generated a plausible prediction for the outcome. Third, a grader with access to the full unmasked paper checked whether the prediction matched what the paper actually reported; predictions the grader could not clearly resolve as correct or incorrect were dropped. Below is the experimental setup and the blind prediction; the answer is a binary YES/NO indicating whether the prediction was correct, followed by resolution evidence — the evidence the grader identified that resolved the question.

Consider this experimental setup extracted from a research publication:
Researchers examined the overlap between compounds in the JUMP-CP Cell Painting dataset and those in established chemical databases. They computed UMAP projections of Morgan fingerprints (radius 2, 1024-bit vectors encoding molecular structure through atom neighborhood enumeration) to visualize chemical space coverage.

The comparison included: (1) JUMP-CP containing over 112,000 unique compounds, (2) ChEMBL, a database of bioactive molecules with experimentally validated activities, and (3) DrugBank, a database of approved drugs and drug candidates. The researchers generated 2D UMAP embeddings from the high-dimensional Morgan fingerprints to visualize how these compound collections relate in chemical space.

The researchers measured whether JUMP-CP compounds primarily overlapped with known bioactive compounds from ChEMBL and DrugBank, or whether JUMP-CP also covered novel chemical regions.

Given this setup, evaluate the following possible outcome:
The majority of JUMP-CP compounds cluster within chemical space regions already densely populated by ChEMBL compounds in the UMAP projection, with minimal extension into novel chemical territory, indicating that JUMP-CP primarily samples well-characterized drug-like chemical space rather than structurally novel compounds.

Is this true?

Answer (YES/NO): NO